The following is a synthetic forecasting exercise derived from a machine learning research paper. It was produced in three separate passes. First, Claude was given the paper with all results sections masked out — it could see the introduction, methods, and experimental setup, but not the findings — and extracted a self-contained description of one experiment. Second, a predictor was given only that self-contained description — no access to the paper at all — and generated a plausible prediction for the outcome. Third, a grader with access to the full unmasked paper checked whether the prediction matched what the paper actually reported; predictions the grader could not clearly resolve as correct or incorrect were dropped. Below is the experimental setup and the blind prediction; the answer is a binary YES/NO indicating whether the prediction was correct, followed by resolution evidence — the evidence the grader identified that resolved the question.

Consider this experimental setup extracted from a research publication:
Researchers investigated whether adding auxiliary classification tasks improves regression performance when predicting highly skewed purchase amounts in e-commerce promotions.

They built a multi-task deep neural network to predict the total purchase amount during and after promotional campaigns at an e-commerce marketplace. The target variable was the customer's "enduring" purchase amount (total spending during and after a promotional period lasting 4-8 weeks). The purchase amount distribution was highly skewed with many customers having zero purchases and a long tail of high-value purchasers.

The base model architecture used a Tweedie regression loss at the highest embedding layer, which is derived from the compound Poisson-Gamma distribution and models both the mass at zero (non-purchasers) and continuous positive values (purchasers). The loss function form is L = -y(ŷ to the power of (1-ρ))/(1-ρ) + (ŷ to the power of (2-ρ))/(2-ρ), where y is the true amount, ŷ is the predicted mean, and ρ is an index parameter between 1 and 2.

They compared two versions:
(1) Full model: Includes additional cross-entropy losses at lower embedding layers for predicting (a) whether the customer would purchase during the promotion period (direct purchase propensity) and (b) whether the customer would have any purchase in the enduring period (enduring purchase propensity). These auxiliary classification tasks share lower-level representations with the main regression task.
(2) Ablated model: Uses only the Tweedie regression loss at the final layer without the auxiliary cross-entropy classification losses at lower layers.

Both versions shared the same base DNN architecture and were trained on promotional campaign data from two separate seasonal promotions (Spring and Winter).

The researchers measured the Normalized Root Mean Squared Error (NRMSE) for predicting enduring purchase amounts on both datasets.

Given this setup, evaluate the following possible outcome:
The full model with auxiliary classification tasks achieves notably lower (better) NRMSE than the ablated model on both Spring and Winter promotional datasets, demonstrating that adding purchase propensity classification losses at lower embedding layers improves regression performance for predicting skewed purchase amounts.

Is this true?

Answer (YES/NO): NO